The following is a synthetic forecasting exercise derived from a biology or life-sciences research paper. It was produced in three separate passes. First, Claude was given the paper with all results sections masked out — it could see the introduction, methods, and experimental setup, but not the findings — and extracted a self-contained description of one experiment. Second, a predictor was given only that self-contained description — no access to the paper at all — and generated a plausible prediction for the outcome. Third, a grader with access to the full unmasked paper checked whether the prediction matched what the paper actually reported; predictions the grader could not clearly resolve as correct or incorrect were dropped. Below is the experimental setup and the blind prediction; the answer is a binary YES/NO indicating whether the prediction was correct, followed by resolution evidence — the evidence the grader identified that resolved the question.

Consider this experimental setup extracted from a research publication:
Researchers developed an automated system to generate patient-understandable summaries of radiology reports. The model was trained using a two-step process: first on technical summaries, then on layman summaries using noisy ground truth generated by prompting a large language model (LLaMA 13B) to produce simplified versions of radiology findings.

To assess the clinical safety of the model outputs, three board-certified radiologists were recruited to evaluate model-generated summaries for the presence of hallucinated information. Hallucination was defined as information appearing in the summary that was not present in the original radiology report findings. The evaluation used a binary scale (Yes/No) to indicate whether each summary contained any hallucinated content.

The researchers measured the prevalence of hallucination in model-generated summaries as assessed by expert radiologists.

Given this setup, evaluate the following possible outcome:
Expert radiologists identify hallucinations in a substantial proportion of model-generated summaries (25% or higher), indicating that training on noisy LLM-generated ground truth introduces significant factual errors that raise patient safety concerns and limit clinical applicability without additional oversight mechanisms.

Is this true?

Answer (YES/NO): NO